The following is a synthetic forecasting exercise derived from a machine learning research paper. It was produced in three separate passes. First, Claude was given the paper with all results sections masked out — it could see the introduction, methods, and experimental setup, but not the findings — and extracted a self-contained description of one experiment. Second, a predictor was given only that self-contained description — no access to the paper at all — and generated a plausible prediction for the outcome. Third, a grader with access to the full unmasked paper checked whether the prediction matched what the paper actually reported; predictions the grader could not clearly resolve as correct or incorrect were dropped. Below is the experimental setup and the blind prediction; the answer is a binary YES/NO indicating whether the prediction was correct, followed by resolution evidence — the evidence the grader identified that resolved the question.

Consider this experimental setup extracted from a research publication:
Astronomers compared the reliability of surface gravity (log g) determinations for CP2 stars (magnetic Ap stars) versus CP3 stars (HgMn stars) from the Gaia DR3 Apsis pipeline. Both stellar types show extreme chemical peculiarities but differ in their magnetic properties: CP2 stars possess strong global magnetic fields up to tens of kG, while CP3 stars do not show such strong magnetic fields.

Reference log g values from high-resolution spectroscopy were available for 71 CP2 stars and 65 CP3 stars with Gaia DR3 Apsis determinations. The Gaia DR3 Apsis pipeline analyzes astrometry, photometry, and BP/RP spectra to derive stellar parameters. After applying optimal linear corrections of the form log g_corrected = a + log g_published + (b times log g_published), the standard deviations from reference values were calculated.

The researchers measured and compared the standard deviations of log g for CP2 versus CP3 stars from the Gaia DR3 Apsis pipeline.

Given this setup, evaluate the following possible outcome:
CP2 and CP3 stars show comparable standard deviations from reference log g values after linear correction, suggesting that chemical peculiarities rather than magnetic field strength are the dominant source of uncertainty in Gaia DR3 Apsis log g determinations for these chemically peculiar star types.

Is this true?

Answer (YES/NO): NO